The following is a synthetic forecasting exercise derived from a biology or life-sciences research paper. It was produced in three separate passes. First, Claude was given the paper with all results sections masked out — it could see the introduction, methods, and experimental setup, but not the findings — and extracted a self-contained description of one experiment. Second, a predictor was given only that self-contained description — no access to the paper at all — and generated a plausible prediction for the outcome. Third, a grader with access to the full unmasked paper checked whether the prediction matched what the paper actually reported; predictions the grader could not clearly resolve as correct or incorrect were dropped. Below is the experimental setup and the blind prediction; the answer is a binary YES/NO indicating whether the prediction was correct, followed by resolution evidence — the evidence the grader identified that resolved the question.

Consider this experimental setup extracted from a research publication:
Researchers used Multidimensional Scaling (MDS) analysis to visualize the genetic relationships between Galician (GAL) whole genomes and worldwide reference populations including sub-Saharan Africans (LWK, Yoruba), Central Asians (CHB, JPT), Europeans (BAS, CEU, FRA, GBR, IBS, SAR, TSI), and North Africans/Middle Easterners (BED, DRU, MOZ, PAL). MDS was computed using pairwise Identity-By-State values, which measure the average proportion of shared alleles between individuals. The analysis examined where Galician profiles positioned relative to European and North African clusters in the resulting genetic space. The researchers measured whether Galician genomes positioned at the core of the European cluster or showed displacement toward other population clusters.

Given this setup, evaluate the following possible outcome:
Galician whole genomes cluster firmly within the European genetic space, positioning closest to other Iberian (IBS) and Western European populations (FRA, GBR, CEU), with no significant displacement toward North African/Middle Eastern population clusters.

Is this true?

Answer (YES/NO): NO